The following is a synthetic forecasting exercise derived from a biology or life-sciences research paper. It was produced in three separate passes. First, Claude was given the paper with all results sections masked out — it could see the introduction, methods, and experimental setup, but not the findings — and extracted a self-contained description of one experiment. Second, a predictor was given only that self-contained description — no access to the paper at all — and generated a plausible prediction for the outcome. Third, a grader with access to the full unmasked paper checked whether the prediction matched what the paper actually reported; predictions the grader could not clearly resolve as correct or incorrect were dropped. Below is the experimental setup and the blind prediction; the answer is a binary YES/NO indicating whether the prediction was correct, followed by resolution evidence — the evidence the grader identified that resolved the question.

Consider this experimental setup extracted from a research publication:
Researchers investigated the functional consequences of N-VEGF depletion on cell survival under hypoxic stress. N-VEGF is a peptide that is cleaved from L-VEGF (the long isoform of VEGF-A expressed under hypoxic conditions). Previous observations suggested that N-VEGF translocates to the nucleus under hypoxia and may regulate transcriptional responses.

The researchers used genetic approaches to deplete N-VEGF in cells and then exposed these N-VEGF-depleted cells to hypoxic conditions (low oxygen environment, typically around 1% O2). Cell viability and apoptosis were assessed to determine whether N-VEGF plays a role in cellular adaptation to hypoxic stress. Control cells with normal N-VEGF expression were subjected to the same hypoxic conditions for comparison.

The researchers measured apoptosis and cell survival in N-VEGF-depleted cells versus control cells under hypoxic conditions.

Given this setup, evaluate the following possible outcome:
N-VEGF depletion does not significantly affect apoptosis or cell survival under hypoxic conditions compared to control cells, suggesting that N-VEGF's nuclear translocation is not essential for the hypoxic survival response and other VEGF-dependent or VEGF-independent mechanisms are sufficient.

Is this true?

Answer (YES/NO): NO